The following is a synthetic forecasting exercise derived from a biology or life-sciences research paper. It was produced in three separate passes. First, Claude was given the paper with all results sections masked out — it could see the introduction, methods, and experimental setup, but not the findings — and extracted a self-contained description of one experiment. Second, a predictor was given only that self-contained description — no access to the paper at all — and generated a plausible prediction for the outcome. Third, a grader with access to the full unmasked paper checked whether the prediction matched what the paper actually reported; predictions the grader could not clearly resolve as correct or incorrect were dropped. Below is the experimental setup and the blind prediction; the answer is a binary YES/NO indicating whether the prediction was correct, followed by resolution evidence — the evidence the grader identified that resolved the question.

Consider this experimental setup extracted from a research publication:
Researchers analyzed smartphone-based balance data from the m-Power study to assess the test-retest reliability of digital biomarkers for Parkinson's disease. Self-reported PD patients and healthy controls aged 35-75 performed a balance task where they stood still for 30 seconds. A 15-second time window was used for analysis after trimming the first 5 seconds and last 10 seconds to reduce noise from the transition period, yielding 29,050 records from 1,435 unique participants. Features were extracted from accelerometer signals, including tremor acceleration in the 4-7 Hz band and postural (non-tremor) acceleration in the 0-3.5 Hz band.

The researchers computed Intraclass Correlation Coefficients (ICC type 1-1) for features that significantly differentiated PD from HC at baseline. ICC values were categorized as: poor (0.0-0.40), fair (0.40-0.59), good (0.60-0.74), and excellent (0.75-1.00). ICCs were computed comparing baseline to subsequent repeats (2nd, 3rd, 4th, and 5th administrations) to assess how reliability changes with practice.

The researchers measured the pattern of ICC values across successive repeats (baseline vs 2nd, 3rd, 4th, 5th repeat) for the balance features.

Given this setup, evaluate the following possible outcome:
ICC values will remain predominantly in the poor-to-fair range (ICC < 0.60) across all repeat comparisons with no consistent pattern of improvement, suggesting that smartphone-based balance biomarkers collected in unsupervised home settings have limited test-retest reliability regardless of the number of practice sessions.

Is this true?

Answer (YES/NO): YES